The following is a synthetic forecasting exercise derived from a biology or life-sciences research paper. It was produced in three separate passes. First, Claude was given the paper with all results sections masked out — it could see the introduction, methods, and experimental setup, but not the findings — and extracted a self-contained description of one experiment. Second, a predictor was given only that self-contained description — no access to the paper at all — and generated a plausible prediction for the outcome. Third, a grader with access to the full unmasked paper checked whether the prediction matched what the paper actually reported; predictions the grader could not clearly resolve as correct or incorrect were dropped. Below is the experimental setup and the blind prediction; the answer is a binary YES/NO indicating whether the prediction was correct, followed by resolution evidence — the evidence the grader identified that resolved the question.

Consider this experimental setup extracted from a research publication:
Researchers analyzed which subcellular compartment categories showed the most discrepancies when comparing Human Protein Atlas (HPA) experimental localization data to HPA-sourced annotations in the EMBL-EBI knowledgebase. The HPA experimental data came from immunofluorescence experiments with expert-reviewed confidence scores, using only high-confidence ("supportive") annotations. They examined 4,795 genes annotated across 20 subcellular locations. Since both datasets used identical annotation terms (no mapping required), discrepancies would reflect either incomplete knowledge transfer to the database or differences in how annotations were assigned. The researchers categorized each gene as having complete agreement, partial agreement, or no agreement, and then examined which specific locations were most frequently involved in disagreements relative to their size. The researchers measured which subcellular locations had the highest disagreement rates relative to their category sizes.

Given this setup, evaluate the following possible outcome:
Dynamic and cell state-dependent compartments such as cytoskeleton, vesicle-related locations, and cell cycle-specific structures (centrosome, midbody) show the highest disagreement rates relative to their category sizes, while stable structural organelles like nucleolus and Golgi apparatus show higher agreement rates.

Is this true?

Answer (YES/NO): NO